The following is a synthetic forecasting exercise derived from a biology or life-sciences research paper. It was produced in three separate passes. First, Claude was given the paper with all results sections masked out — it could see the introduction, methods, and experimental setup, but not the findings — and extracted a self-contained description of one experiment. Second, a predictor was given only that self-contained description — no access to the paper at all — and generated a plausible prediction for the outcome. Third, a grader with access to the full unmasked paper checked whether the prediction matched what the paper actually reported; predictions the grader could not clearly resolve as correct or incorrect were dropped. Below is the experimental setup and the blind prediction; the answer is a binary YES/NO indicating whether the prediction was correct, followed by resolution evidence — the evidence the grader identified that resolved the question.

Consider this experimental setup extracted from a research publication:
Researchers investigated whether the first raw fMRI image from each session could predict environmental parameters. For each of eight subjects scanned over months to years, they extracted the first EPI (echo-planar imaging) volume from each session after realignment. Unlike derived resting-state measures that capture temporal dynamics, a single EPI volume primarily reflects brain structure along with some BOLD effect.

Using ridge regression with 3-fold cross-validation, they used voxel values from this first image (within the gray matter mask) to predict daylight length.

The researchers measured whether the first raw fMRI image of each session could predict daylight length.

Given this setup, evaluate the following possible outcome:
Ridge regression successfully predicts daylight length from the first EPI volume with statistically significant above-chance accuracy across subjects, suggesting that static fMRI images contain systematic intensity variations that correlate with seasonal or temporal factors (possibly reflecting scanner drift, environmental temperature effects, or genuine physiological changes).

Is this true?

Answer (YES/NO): YES